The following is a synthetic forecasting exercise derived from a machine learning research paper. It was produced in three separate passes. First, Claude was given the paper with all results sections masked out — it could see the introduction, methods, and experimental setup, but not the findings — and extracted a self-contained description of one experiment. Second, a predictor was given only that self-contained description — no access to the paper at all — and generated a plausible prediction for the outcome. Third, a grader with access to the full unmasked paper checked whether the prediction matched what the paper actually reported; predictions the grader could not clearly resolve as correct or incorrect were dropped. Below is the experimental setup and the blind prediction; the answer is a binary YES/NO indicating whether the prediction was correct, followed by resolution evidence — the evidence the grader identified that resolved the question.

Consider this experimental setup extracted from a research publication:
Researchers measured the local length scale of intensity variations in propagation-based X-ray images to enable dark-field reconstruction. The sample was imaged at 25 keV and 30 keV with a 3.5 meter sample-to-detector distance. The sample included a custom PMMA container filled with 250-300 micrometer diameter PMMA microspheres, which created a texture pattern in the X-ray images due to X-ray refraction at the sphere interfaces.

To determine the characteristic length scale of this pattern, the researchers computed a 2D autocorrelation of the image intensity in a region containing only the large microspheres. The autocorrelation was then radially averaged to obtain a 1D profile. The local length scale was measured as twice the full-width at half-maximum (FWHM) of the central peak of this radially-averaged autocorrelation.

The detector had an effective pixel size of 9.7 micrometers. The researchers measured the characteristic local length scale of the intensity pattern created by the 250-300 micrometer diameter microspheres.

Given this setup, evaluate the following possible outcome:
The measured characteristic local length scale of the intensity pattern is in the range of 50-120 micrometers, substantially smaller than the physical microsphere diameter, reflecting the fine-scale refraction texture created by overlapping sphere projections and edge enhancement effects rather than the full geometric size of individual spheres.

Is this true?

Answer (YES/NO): NO